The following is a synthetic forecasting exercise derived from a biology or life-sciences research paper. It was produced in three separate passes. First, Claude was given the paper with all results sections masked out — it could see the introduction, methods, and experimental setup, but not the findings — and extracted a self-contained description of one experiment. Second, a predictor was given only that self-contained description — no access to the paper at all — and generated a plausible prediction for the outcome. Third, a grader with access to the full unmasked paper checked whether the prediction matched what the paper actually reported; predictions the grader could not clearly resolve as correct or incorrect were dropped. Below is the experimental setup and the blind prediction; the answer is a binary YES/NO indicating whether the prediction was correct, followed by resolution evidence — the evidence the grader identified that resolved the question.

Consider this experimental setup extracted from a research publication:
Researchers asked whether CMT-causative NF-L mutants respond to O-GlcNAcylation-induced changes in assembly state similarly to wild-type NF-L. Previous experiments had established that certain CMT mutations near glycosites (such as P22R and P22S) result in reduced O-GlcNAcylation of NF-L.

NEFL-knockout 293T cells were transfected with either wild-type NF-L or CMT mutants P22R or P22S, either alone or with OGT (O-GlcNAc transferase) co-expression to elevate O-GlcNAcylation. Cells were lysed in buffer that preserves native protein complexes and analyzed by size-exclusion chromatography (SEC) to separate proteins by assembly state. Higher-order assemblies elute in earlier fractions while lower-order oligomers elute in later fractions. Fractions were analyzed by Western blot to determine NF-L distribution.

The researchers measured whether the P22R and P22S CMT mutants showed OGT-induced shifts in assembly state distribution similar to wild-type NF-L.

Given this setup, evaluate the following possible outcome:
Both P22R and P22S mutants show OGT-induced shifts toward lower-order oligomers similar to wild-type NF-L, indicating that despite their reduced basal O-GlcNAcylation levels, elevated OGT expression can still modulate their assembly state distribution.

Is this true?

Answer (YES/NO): NO